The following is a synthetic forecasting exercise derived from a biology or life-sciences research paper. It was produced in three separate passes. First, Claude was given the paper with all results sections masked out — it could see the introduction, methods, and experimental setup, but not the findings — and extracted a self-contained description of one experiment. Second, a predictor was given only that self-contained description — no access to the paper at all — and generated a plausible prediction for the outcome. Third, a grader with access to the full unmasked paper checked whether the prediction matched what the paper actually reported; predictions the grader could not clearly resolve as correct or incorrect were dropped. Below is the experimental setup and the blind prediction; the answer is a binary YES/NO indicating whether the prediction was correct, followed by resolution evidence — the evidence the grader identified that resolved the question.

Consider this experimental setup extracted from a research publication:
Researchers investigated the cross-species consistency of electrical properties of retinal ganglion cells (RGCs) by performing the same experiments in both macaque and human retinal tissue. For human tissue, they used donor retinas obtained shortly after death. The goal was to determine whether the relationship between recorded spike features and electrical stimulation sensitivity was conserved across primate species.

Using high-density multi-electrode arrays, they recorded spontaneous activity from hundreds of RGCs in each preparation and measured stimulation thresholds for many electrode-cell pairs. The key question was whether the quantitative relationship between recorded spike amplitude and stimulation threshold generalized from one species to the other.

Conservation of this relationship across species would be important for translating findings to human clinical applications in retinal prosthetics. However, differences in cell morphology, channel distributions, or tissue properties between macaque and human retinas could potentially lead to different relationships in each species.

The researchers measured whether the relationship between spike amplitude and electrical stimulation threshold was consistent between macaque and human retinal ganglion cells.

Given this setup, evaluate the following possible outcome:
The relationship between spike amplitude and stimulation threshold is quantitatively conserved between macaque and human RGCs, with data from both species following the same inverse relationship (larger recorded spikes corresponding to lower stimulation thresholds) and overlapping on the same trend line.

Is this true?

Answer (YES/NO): YES